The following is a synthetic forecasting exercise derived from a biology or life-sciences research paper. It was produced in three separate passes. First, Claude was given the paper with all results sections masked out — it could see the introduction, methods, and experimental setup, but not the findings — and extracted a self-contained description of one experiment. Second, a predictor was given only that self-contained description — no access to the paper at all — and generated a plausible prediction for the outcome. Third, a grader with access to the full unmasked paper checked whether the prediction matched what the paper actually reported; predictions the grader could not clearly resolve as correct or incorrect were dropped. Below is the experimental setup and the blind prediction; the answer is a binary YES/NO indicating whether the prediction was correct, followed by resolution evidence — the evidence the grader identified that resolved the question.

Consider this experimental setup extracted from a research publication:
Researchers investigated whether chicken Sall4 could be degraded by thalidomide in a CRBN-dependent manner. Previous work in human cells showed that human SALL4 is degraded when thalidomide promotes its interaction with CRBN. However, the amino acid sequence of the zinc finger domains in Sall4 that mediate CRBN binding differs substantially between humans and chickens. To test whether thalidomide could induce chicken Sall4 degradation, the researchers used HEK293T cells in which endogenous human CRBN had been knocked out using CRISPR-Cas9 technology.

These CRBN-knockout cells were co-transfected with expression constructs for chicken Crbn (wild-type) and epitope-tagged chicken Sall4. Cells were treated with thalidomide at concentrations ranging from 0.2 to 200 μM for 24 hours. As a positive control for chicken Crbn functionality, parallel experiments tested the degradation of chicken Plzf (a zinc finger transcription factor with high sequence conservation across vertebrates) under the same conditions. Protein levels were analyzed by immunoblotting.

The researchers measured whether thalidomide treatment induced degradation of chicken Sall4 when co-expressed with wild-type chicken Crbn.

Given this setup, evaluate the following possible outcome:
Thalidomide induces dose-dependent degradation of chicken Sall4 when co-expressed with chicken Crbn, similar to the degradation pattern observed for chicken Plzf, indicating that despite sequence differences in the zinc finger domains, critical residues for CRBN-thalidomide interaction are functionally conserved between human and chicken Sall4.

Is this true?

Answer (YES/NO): NO